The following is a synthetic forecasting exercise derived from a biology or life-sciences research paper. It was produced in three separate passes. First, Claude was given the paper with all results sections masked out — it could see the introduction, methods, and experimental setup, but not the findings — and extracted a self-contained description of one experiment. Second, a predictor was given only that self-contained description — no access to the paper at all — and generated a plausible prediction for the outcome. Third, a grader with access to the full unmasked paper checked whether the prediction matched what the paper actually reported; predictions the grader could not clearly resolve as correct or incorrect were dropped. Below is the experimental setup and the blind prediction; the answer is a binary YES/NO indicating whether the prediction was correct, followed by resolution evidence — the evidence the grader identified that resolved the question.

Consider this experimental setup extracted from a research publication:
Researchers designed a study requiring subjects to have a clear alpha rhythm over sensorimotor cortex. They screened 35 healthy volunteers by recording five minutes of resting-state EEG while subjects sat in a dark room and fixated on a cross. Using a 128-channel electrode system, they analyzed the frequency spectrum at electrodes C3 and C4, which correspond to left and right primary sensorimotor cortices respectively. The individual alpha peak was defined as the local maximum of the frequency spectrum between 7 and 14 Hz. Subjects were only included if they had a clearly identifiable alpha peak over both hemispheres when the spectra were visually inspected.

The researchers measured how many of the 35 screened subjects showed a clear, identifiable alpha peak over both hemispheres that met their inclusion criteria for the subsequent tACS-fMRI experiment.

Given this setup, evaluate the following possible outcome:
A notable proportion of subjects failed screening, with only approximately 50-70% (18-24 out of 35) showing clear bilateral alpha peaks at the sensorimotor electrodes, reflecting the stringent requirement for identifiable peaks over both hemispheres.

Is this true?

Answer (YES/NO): YES